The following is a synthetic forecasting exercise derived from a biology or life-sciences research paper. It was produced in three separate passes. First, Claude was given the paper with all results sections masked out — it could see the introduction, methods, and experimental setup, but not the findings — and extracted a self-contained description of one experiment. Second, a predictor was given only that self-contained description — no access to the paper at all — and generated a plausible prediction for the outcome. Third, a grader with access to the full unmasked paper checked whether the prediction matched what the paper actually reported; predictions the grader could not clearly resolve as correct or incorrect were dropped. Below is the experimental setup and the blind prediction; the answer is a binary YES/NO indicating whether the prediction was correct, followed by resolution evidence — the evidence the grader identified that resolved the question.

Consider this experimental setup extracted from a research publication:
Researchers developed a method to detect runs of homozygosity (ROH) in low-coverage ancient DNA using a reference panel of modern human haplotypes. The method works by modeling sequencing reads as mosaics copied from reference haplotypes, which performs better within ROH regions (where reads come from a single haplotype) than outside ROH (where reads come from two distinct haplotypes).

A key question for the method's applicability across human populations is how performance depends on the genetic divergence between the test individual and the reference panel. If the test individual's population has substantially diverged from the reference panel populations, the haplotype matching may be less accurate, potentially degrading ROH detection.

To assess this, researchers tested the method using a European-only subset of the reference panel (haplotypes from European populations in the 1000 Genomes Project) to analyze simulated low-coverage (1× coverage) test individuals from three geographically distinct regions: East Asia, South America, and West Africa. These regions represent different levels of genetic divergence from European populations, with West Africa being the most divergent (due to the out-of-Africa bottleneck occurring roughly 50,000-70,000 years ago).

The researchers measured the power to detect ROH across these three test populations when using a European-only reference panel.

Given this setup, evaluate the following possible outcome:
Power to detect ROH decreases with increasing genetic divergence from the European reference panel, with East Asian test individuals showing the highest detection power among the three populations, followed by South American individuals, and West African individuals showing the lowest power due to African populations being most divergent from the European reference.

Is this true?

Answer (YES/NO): NO